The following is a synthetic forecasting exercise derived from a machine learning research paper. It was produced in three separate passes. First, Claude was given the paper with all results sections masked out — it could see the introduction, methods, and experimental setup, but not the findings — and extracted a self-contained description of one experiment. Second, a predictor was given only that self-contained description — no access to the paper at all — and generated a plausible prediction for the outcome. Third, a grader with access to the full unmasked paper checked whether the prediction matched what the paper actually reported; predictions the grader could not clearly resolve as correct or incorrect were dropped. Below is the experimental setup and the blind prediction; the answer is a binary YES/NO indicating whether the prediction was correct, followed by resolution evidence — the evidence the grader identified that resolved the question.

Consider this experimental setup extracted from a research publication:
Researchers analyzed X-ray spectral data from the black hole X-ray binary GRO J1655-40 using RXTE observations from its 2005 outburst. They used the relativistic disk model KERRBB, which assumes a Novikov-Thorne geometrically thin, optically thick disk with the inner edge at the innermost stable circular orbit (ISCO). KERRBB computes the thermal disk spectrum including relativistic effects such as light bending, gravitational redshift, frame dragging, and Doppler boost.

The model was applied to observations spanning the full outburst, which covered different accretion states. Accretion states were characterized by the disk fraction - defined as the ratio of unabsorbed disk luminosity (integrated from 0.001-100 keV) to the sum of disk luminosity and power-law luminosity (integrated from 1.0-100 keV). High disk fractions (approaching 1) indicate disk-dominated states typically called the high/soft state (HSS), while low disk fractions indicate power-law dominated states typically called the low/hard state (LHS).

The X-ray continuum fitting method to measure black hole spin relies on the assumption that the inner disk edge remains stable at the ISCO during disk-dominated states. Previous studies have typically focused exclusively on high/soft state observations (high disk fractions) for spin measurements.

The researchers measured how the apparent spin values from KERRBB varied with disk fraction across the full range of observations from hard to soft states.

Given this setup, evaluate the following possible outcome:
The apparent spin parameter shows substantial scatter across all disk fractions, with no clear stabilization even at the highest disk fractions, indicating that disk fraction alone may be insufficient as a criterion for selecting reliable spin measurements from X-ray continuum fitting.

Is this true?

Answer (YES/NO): YES